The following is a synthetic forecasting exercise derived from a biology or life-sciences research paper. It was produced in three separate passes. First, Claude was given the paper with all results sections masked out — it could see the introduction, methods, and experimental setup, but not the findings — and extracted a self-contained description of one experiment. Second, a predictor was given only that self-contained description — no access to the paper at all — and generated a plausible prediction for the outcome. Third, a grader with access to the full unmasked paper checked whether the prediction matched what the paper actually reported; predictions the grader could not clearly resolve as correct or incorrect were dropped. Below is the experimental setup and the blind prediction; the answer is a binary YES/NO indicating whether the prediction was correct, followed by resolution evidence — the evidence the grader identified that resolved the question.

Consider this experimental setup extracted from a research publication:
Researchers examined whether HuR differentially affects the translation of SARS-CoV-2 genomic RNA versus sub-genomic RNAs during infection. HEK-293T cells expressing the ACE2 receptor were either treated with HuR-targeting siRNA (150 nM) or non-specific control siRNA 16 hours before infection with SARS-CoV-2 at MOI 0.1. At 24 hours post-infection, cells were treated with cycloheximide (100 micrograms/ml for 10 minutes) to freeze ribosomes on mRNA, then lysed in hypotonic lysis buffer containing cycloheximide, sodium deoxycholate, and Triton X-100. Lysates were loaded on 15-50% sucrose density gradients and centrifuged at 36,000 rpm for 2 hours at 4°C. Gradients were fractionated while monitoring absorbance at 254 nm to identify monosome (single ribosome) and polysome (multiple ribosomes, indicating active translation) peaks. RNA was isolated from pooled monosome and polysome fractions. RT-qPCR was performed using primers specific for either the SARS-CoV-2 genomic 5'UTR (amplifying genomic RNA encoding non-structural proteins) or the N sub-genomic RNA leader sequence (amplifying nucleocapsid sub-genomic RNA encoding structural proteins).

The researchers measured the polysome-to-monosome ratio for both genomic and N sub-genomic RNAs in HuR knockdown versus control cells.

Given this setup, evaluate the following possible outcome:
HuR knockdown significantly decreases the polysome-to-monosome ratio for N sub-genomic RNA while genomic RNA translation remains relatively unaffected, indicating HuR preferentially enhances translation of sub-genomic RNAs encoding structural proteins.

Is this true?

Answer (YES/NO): NO